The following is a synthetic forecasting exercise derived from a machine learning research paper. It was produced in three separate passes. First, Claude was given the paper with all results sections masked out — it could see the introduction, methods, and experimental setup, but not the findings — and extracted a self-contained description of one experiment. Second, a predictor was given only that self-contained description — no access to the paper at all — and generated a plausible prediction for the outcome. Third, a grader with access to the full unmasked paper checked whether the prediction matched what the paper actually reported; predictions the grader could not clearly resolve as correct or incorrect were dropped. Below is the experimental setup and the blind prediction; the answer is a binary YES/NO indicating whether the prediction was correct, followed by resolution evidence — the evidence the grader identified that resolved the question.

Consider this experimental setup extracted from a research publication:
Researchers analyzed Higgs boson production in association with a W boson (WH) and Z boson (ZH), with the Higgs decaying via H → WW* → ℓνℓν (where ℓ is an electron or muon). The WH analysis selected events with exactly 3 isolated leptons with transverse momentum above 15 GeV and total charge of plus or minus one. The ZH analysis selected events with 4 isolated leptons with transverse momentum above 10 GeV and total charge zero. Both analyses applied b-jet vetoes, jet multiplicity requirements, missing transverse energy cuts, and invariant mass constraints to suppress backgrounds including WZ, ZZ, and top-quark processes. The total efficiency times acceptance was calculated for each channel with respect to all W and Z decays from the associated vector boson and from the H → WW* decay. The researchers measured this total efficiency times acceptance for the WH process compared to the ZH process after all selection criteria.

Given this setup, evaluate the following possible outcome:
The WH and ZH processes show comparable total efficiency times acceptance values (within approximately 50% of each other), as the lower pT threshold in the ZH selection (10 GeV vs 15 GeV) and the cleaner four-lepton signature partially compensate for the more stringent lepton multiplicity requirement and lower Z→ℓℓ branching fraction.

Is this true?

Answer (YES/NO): NO